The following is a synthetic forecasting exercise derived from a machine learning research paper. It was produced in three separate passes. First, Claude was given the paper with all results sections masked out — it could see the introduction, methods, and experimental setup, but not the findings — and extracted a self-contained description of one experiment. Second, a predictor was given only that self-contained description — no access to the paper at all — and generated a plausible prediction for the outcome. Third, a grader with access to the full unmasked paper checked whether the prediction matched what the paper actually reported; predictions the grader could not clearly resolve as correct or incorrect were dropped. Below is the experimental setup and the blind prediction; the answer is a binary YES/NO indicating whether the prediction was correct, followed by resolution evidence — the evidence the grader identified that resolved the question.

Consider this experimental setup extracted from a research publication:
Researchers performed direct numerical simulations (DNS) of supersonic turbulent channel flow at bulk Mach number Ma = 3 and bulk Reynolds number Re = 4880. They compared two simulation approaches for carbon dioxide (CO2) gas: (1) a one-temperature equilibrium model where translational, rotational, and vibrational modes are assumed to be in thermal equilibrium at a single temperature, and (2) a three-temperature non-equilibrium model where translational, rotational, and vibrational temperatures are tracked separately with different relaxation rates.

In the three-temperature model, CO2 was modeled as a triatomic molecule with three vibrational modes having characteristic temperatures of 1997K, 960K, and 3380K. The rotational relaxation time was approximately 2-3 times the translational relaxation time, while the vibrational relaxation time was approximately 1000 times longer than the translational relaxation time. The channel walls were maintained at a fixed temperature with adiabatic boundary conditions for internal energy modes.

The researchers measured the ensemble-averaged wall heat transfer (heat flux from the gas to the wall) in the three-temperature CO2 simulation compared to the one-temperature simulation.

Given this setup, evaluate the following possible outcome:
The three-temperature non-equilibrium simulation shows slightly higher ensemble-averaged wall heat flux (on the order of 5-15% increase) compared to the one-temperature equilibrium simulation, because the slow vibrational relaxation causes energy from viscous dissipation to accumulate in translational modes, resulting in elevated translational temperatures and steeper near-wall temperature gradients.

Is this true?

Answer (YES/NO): NO